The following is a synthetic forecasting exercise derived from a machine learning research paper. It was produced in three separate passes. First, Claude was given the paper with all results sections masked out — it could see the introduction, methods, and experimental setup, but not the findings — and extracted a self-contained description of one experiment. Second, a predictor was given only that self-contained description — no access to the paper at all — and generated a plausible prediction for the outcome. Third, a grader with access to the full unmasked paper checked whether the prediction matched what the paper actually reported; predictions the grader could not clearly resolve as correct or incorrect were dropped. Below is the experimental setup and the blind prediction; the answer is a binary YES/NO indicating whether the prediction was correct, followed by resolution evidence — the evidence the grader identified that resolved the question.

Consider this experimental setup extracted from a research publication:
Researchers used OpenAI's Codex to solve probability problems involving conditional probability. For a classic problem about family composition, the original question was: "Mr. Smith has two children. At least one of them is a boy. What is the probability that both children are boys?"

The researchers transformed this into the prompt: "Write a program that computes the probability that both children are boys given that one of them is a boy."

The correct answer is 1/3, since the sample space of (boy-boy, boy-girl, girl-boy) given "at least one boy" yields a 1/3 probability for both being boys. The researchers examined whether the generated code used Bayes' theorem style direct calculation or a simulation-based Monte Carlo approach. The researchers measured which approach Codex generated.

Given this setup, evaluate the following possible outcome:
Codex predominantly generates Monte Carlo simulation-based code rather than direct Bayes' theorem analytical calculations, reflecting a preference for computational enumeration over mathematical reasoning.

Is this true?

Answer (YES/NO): NO